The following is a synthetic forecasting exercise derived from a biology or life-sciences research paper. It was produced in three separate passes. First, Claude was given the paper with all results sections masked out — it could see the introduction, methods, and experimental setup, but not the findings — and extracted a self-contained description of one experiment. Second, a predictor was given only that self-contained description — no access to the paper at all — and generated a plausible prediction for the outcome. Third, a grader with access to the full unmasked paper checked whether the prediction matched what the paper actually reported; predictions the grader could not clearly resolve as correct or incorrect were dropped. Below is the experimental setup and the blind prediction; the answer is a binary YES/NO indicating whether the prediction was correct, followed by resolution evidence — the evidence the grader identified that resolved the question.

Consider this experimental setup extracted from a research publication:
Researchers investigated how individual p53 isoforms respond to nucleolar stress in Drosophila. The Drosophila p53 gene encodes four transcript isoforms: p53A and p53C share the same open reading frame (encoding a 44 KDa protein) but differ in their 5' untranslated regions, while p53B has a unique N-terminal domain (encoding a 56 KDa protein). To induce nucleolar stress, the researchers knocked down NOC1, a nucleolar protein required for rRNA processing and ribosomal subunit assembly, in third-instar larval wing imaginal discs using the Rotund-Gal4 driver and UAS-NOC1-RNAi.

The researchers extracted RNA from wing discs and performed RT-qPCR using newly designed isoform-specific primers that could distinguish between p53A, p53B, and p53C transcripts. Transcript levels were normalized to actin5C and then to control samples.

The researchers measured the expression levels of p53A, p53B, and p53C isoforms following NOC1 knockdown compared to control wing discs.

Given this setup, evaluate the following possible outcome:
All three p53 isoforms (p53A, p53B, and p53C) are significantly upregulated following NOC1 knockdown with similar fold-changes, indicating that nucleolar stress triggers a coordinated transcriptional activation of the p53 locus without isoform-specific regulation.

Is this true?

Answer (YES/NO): NO